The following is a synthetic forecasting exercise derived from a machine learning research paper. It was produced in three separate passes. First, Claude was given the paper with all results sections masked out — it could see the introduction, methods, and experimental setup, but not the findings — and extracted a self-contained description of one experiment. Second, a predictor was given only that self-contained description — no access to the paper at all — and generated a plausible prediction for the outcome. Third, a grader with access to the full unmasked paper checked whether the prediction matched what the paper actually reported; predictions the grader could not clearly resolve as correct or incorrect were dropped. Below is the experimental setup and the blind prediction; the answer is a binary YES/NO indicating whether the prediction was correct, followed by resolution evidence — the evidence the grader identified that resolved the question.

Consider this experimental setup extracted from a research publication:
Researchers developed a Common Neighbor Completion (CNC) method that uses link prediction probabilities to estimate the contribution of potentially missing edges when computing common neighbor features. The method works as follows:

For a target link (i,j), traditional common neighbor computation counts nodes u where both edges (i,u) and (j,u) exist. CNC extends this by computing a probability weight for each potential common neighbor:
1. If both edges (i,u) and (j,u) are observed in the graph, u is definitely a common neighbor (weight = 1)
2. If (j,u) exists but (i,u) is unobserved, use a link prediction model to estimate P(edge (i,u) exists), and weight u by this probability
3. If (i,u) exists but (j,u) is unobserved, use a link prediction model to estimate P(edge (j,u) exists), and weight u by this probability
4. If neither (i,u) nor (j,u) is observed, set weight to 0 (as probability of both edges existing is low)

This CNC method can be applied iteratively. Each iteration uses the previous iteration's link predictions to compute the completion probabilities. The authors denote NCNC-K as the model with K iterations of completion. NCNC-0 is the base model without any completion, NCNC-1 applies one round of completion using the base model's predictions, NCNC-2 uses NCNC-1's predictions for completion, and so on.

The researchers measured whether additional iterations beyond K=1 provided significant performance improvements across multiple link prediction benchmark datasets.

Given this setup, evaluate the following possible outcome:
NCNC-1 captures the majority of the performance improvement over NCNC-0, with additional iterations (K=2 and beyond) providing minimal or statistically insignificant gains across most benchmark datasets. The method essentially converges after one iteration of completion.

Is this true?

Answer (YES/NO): YES